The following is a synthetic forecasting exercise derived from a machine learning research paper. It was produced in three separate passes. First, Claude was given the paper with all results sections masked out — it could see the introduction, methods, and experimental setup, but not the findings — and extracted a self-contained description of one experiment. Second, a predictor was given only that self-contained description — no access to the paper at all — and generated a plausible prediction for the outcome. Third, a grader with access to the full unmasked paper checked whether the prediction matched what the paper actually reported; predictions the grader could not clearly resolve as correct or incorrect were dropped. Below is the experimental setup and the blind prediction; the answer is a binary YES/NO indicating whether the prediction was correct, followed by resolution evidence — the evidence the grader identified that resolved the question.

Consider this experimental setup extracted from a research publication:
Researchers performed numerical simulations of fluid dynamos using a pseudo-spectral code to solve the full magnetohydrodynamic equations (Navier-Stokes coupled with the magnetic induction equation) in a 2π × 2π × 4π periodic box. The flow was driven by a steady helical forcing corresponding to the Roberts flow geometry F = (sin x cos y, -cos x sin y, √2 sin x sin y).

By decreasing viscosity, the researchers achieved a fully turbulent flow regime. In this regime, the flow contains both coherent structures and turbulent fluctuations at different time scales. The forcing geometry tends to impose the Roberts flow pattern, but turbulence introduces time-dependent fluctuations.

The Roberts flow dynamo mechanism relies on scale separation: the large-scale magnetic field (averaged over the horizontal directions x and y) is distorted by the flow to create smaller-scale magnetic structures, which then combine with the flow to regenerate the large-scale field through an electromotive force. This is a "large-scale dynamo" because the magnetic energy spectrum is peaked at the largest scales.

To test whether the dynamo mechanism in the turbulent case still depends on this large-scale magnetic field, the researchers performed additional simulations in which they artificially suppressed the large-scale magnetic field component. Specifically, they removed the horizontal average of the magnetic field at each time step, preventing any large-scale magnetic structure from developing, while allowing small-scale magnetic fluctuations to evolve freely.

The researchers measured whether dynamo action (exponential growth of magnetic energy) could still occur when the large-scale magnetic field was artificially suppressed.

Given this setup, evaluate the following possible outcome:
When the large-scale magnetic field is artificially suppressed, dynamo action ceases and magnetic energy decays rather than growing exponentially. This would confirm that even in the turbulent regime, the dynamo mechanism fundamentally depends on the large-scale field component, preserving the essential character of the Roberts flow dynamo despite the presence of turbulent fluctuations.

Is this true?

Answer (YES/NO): NO